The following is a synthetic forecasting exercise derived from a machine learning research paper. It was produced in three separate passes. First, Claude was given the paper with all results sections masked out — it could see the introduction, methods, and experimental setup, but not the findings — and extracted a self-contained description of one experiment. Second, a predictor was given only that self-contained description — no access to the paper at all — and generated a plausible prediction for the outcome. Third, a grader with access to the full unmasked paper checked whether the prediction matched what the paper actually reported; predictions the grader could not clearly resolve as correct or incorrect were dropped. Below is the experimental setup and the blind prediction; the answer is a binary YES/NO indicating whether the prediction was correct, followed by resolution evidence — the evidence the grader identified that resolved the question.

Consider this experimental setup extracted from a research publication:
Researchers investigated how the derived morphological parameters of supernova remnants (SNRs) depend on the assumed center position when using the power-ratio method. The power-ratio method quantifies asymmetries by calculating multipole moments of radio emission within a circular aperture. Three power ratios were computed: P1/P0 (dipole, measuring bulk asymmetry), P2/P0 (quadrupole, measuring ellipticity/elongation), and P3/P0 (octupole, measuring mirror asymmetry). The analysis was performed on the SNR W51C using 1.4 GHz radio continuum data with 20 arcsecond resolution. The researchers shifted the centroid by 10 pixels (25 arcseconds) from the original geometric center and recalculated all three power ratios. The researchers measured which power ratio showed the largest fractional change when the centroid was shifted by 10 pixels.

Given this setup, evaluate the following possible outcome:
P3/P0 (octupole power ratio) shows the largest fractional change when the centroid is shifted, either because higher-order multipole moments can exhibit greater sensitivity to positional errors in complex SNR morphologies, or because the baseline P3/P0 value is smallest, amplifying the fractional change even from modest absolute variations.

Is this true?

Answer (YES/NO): NO